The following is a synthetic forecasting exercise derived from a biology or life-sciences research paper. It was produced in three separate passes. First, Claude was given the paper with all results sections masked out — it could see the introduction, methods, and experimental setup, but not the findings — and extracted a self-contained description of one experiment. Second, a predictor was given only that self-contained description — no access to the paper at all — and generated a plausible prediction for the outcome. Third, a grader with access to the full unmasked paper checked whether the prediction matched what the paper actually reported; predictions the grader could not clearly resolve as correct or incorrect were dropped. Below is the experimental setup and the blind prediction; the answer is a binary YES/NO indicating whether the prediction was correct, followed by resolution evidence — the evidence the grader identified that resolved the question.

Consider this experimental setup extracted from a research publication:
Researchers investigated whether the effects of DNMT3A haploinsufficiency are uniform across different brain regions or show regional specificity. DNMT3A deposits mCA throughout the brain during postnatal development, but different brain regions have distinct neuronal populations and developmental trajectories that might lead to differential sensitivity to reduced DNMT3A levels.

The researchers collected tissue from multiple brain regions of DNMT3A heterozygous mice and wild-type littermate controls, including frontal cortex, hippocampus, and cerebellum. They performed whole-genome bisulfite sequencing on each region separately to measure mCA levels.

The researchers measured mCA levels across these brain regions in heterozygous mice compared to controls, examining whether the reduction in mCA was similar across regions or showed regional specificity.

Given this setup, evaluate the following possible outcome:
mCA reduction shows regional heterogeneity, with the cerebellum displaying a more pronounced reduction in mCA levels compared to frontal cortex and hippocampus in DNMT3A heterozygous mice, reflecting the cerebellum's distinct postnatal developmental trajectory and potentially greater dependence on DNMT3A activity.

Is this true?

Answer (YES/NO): NO